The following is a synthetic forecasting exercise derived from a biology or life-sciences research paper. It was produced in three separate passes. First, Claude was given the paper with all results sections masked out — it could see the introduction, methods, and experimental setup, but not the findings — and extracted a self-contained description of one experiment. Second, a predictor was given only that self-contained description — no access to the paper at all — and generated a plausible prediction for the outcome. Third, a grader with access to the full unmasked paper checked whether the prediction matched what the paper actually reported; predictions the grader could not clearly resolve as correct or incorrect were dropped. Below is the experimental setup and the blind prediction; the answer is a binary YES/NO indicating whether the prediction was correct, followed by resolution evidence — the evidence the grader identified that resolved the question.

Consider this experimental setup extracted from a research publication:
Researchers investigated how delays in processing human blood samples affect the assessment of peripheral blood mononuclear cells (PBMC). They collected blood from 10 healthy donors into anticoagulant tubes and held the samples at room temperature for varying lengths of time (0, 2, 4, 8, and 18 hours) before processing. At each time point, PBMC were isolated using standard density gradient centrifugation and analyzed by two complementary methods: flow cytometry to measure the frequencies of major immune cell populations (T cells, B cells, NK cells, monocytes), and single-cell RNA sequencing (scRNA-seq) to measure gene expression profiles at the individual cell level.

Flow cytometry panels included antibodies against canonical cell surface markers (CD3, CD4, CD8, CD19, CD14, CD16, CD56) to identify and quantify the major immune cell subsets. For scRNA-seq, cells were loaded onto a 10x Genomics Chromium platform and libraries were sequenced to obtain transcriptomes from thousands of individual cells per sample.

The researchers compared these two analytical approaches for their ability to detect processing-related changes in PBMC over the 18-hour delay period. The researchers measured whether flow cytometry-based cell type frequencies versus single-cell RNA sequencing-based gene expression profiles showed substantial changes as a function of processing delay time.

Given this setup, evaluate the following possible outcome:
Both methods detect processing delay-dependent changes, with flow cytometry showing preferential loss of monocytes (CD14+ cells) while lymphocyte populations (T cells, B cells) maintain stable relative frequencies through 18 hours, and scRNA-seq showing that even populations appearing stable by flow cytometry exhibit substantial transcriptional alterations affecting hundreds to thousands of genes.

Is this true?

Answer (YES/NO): NO